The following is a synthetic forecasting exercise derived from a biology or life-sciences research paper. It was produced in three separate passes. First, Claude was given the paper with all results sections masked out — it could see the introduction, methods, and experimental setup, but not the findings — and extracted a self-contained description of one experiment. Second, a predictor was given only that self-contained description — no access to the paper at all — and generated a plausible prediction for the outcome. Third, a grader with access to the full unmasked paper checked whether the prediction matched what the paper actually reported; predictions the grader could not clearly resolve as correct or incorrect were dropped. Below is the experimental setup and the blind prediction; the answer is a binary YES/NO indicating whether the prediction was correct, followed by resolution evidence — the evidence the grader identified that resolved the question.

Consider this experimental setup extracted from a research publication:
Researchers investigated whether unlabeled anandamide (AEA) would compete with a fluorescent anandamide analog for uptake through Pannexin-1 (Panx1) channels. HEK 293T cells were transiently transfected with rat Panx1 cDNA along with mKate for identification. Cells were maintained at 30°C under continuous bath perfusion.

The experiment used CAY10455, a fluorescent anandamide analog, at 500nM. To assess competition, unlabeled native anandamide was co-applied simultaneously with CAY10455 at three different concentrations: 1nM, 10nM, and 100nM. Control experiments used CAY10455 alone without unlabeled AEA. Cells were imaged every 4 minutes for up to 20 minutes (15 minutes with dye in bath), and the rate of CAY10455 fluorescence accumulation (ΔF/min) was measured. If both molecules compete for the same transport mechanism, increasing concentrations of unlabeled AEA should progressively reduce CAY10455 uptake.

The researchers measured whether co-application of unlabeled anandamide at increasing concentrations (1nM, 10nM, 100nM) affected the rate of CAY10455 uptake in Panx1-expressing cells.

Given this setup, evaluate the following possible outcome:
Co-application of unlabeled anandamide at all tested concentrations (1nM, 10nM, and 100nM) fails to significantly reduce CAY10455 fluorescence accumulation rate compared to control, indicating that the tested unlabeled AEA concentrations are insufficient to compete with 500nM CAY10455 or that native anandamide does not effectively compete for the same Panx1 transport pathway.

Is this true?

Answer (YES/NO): NO